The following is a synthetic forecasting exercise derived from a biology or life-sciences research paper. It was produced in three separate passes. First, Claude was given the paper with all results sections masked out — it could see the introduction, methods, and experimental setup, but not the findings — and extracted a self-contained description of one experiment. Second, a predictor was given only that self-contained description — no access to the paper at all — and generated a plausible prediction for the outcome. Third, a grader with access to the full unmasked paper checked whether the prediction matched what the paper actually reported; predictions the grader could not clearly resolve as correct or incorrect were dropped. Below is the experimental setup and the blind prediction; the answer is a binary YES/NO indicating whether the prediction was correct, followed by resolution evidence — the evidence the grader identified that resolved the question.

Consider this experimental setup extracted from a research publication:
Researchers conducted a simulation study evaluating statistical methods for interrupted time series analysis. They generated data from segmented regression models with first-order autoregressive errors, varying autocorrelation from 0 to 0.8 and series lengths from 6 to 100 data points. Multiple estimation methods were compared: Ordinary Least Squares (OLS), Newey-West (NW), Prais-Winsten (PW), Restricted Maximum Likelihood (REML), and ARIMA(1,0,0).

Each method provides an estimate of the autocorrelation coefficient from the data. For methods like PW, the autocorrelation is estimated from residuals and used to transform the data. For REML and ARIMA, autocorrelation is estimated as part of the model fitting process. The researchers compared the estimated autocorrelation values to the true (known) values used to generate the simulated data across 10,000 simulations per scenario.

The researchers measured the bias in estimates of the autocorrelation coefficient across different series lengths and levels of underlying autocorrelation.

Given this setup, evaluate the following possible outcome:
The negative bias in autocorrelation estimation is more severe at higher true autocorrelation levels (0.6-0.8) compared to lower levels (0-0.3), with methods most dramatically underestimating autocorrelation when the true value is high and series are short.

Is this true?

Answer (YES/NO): YES